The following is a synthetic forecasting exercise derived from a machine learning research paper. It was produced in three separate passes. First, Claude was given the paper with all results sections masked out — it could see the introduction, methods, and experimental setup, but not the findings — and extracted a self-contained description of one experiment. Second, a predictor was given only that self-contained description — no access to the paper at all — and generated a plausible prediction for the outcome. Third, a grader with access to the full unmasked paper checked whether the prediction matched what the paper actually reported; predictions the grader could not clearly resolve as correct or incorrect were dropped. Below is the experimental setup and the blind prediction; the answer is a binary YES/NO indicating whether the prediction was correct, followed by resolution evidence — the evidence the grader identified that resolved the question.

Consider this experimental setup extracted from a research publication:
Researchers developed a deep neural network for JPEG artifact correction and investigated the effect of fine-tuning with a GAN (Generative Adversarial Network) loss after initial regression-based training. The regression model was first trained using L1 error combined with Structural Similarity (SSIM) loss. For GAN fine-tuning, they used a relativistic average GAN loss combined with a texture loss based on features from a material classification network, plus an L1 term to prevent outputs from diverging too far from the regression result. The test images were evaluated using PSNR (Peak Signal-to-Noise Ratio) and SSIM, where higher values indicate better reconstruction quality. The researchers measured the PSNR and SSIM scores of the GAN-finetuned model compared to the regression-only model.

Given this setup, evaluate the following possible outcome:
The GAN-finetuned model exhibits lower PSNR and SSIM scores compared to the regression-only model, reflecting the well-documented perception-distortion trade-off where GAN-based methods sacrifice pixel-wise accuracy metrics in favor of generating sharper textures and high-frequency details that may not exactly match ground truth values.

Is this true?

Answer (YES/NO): YES